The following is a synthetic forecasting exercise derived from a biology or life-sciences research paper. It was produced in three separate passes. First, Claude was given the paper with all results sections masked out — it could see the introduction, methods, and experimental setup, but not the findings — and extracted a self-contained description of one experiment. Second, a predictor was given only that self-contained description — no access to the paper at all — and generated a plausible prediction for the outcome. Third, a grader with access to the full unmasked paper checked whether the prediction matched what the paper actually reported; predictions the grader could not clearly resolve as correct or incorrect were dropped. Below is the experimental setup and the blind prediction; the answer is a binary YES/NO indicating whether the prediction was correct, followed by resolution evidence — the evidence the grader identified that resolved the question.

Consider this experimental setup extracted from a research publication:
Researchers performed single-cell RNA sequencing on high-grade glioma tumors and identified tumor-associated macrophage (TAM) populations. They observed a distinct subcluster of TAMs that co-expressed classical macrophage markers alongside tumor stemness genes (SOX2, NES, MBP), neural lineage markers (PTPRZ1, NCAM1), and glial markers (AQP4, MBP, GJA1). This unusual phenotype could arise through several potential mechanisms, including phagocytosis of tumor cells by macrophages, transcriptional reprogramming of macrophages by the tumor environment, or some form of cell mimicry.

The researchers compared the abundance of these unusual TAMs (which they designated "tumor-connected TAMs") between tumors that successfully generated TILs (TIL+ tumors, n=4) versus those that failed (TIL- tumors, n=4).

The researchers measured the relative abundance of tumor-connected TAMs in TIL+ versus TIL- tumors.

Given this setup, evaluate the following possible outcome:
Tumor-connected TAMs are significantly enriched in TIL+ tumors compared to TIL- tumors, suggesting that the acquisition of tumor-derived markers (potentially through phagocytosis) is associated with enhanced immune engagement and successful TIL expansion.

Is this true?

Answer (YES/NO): NO